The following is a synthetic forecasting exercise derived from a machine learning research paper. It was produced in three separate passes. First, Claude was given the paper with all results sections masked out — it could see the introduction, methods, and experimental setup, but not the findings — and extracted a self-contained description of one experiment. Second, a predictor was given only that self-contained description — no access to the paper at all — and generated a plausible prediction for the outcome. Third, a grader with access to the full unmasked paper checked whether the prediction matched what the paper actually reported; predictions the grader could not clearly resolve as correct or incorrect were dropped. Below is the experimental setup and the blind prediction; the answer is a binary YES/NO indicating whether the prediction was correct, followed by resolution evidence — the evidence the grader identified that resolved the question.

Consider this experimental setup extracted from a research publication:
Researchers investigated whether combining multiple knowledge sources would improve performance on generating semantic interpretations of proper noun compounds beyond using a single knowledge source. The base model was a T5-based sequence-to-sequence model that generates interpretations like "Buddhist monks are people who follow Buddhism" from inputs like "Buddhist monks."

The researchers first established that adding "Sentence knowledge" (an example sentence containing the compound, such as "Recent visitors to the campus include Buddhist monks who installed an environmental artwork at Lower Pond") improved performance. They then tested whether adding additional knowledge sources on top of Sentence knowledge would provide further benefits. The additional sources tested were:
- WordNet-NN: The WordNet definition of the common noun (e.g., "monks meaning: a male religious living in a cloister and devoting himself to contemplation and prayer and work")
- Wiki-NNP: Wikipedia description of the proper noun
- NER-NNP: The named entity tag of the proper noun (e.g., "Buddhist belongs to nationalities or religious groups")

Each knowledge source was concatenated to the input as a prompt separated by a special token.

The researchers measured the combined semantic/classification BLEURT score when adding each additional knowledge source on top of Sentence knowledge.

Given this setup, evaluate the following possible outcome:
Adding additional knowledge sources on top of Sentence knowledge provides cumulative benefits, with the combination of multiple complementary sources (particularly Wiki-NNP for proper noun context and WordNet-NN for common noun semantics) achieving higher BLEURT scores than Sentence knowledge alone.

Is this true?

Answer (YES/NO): NO